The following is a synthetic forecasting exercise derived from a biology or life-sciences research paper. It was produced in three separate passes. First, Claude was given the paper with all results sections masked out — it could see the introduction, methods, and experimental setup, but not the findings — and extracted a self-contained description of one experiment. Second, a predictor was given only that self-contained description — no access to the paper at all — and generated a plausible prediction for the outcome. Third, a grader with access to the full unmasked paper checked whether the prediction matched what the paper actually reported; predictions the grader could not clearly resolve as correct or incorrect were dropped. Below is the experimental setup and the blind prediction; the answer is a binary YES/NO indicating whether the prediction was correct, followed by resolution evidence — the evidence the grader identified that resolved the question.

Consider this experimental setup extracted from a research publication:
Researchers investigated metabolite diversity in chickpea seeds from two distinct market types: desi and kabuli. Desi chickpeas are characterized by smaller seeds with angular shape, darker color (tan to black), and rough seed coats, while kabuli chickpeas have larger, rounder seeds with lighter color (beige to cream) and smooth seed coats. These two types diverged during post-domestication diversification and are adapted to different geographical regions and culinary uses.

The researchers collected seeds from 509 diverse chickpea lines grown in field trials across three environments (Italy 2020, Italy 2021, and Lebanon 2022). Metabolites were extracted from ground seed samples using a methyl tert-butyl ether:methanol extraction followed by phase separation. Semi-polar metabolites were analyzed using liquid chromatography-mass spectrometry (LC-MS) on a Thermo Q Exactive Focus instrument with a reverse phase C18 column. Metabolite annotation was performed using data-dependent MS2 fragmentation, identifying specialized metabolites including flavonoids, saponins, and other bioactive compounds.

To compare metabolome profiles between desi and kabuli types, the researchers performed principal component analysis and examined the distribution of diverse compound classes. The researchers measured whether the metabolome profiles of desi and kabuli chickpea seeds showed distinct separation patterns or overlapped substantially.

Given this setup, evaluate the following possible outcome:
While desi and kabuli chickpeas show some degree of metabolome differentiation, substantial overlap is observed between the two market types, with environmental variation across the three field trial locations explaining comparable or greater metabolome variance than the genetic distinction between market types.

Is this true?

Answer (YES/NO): NO